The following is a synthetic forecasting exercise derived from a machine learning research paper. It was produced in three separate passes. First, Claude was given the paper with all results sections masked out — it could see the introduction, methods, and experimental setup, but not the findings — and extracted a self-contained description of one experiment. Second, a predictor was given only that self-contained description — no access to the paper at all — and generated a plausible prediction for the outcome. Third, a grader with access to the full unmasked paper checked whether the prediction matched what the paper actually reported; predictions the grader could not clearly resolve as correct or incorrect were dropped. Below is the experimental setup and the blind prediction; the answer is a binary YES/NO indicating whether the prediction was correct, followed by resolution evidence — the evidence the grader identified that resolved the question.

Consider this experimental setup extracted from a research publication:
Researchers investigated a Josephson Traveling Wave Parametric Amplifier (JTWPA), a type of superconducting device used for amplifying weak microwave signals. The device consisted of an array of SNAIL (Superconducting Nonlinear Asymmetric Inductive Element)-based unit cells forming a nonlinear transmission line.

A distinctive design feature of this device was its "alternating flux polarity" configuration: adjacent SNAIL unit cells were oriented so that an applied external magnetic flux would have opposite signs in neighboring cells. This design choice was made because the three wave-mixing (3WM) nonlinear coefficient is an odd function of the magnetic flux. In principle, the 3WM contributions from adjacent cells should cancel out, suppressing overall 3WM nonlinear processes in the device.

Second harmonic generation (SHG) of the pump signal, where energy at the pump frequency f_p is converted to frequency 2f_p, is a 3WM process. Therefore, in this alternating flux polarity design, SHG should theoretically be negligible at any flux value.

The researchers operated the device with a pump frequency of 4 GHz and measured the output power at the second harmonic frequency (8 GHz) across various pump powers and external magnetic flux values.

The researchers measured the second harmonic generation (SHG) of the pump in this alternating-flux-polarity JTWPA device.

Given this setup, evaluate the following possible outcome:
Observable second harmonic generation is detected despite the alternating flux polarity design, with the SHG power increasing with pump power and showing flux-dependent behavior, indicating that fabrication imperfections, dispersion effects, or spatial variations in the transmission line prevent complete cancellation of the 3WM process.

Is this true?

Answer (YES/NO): YES